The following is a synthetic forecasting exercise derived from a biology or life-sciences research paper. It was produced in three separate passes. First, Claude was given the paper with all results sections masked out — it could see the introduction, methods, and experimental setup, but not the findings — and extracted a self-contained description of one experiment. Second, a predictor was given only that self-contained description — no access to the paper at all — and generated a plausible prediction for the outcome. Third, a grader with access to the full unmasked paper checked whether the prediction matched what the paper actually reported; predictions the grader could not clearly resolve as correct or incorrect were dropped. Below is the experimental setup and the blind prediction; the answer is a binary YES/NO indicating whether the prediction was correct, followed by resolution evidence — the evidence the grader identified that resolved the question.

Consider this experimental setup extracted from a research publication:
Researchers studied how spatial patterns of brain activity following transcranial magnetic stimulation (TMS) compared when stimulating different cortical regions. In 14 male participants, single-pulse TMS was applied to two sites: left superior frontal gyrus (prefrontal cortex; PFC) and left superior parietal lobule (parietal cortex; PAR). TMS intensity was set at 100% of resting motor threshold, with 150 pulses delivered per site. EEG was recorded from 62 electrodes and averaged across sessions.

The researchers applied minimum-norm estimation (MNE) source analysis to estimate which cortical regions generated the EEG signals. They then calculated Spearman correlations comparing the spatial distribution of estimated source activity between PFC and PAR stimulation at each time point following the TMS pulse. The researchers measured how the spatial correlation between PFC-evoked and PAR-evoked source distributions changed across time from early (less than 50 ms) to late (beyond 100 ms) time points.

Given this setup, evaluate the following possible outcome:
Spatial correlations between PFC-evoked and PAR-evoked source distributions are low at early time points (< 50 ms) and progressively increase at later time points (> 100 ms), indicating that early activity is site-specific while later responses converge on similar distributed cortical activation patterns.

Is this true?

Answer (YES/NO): YES